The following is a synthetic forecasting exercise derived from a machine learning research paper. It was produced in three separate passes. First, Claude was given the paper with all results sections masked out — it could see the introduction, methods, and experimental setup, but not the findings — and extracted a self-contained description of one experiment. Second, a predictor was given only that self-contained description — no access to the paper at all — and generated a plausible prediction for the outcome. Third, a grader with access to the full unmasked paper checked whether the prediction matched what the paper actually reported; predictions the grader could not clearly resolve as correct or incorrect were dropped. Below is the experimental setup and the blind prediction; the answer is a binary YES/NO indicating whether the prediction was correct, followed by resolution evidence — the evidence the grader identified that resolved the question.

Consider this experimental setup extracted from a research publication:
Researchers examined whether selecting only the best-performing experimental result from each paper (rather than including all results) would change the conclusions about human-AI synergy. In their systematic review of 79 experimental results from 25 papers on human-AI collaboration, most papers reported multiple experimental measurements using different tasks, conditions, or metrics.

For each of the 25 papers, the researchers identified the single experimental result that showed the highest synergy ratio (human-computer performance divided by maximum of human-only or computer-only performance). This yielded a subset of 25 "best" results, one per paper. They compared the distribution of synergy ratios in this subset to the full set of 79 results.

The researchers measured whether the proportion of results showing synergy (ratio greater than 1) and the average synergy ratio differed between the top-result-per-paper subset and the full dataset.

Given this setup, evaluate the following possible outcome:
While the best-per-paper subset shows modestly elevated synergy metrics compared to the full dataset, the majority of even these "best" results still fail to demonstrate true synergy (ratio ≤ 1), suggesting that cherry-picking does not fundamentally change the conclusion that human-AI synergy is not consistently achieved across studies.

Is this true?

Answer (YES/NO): NO